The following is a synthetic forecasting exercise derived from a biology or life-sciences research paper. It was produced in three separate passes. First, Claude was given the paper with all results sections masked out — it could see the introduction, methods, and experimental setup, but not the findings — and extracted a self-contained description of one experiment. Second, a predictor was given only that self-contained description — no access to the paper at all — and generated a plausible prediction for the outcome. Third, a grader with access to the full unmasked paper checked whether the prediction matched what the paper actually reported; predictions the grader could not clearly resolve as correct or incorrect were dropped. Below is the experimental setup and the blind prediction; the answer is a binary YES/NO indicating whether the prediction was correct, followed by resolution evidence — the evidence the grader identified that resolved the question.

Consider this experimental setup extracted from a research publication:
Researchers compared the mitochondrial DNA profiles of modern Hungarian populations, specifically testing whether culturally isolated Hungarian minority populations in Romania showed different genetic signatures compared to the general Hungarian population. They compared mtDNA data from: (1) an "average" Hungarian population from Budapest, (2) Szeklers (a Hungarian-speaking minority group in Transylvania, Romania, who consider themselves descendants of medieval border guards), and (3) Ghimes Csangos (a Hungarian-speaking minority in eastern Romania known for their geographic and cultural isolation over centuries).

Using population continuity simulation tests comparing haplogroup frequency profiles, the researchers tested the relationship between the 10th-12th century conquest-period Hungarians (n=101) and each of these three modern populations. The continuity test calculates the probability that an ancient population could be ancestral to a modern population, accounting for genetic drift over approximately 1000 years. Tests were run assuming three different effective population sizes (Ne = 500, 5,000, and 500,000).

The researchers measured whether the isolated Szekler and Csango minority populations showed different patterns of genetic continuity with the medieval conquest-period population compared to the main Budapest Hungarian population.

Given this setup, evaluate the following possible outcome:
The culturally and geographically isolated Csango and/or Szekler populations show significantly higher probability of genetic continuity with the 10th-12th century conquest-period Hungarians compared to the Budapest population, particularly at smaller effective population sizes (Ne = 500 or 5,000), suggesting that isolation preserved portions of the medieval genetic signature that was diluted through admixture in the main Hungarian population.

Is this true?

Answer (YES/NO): NO